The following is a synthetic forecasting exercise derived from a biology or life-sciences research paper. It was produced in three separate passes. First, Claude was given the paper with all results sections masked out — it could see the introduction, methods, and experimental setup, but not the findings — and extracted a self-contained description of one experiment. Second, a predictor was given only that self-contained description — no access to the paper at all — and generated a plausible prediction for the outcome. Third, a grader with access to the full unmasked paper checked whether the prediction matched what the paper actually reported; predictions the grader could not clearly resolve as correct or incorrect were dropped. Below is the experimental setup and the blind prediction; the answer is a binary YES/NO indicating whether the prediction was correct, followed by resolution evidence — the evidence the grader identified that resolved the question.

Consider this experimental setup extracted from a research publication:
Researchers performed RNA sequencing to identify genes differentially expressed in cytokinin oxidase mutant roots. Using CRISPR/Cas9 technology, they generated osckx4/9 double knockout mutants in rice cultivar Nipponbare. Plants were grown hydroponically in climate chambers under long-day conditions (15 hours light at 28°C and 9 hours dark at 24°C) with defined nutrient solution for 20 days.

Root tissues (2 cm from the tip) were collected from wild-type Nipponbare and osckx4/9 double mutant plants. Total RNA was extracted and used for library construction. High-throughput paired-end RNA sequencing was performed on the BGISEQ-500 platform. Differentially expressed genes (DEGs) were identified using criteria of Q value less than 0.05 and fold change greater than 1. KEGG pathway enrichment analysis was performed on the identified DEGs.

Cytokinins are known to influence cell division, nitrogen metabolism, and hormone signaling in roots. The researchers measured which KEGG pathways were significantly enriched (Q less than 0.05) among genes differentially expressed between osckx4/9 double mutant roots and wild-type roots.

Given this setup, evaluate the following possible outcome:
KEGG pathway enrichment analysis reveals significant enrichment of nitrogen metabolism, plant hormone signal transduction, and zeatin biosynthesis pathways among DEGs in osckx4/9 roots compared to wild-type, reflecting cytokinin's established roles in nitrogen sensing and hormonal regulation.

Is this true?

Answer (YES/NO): NO